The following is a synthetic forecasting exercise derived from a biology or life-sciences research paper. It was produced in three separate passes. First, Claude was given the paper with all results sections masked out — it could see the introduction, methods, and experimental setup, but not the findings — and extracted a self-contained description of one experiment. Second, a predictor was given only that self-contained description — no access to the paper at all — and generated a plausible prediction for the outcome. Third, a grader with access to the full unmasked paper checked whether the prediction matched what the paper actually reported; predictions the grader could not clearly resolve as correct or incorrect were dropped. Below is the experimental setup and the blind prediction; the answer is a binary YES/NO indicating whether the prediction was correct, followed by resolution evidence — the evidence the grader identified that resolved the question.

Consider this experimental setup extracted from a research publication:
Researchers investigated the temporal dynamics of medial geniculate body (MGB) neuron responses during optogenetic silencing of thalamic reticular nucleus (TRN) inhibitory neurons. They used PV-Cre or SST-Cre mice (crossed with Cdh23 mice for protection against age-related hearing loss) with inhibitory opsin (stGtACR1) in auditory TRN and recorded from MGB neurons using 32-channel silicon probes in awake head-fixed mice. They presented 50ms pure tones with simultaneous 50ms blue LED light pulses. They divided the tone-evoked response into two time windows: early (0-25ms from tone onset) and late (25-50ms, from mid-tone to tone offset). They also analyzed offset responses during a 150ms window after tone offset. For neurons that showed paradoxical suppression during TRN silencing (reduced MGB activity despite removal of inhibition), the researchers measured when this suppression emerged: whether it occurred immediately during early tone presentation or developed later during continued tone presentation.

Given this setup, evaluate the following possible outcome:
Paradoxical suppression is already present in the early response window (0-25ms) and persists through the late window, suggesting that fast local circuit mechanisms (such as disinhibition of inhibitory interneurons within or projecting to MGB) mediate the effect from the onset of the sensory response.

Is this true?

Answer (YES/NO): YES